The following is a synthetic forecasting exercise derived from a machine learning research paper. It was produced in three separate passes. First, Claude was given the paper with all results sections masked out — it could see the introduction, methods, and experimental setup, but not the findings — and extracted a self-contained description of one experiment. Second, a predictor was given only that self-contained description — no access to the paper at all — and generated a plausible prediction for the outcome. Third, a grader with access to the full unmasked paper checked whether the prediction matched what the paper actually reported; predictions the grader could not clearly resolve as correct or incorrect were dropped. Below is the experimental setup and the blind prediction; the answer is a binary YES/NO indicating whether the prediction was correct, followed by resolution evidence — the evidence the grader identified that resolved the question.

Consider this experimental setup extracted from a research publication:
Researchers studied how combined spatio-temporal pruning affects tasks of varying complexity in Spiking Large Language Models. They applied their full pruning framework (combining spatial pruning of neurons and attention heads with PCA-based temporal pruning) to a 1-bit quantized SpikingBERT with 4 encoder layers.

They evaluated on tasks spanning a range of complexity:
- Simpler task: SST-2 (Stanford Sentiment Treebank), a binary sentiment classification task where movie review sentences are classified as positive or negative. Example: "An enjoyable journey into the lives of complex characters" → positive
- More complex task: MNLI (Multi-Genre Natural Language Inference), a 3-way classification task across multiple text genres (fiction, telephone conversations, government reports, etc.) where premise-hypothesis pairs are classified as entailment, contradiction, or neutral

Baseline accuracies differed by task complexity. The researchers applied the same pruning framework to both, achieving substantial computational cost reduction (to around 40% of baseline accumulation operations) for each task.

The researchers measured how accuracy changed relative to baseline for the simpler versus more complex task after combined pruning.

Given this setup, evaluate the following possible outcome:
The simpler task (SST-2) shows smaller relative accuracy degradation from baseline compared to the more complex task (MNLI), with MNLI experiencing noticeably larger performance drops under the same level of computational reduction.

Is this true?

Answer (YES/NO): NO